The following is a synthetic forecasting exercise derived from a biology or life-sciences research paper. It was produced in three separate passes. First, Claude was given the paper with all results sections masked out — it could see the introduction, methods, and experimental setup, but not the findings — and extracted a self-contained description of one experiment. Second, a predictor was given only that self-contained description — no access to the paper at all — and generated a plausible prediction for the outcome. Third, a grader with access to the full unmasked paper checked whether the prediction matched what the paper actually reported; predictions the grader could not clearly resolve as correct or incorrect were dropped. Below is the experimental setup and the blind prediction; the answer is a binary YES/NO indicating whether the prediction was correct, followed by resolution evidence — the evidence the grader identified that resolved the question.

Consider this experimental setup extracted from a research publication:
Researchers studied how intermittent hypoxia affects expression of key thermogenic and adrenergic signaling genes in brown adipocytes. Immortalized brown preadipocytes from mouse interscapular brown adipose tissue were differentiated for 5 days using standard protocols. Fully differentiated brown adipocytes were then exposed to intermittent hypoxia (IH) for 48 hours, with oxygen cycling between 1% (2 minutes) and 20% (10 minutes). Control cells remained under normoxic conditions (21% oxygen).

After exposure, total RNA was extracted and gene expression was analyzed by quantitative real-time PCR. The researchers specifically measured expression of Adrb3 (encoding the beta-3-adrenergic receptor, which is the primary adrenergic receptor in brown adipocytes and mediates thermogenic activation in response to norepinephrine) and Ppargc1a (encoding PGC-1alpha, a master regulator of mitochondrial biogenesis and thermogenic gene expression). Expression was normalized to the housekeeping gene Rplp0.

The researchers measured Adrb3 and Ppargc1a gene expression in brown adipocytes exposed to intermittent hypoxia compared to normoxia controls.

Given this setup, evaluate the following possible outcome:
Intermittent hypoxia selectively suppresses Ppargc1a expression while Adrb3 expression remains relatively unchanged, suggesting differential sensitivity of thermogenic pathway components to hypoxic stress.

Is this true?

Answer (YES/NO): NO